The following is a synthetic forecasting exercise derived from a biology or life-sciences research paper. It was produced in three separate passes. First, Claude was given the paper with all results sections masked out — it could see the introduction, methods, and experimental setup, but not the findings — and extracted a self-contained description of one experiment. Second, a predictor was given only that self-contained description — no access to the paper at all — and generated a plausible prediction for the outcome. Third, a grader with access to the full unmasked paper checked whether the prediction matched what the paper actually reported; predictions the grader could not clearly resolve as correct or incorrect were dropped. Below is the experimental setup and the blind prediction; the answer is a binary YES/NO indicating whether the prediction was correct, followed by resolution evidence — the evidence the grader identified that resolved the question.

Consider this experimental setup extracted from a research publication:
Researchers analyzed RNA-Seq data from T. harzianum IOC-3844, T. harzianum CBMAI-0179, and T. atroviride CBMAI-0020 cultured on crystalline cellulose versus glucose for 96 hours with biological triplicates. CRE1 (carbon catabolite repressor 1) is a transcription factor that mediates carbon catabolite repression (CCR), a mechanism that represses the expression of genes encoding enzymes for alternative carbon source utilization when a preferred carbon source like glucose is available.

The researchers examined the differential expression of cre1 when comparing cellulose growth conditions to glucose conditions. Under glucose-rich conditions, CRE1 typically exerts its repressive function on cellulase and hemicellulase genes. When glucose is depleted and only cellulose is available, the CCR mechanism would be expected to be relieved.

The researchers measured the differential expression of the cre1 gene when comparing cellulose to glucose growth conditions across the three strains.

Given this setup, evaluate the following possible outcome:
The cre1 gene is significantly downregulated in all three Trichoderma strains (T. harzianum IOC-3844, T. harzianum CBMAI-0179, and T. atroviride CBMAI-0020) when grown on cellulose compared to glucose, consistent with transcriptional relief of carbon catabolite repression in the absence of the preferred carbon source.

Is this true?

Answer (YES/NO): NO